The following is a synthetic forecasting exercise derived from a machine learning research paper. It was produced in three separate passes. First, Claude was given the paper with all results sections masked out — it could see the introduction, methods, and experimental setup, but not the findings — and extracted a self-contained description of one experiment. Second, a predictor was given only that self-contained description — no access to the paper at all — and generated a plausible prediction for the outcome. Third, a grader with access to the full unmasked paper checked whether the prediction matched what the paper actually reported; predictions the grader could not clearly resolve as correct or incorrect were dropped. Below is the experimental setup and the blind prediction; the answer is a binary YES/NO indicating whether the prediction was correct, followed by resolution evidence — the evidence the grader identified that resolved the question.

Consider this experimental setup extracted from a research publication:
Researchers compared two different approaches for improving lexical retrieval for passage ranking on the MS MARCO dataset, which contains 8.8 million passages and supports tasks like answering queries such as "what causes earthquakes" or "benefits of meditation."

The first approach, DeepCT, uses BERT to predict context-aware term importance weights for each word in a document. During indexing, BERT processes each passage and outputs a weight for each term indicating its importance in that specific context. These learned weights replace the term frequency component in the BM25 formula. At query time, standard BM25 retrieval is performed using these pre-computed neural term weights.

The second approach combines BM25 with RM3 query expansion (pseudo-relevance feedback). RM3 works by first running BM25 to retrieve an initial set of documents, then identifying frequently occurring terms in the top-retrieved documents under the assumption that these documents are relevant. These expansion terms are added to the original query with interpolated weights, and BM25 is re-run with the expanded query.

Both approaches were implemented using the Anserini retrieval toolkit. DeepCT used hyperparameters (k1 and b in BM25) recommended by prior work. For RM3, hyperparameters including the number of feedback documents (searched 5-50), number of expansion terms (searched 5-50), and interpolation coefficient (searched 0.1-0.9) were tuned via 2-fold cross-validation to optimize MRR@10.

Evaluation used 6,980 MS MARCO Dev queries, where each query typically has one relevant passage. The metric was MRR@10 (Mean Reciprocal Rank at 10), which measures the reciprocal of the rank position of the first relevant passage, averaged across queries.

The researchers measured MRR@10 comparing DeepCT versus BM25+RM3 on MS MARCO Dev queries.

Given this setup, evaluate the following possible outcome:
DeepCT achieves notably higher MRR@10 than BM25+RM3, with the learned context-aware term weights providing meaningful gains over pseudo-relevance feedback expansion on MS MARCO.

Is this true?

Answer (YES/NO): YES